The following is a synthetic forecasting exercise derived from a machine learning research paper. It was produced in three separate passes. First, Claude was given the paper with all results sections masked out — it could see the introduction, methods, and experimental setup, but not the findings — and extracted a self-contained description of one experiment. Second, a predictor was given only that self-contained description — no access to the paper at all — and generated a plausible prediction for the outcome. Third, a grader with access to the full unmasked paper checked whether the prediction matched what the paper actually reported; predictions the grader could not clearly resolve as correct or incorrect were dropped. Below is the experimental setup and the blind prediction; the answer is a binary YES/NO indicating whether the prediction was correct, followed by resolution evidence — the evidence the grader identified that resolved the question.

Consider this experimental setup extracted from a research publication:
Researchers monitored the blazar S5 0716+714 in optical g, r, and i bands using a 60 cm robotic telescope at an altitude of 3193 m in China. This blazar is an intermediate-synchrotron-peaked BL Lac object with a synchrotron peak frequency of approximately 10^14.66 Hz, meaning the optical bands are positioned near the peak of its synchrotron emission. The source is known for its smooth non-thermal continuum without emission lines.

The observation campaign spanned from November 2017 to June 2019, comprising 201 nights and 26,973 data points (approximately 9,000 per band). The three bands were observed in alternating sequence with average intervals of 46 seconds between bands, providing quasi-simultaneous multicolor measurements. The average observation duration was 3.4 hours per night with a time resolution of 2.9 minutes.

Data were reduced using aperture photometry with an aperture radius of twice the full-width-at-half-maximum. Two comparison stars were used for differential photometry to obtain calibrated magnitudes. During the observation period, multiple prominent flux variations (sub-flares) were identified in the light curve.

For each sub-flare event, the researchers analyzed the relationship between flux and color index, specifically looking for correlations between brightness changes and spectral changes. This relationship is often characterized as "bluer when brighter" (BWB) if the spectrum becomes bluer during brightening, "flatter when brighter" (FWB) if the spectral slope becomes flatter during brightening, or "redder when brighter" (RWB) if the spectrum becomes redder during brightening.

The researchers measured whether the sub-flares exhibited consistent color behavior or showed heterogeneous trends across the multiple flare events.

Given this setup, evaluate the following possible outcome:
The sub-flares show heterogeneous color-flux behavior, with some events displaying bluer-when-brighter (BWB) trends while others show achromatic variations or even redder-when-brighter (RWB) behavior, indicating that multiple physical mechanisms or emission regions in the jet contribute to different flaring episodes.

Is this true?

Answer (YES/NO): NO